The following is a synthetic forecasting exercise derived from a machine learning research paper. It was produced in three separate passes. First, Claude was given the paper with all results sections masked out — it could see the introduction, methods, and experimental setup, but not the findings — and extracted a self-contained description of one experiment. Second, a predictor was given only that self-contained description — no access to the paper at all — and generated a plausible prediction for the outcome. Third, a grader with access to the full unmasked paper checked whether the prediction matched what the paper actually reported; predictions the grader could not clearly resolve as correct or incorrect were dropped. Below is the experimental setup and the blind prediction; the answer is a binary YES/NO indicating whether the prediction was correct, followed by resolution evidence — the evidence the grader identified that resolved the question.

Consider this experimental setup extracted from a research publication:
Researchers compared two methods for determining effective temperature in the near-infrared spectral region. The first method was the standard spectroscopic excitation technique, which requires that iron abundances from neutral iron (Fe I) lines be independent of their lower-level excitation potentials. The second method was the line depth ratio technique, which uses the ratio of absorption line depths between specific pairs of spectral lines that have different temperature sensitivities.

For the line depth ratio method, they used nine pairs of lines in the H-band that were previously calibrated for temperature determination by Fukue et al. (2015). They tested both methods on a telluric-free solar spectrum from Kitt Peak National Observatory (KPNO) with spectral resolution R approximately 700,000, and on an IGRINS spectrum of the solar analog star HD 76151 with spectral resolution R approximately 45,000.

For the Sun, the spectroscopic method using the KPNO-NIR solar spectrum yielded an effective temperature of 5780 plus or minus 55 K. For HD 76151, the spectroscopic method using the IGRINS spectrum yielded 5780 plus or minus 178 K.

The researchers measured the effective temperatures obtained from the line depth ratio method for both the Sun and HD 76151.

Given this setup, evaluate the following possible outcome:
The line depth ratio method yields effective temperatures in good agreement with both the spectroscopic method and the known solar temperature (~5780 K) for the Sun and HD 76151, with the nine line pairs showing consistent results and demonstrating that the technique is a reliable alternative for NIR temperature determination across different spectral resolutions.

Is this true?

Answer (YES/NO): NO